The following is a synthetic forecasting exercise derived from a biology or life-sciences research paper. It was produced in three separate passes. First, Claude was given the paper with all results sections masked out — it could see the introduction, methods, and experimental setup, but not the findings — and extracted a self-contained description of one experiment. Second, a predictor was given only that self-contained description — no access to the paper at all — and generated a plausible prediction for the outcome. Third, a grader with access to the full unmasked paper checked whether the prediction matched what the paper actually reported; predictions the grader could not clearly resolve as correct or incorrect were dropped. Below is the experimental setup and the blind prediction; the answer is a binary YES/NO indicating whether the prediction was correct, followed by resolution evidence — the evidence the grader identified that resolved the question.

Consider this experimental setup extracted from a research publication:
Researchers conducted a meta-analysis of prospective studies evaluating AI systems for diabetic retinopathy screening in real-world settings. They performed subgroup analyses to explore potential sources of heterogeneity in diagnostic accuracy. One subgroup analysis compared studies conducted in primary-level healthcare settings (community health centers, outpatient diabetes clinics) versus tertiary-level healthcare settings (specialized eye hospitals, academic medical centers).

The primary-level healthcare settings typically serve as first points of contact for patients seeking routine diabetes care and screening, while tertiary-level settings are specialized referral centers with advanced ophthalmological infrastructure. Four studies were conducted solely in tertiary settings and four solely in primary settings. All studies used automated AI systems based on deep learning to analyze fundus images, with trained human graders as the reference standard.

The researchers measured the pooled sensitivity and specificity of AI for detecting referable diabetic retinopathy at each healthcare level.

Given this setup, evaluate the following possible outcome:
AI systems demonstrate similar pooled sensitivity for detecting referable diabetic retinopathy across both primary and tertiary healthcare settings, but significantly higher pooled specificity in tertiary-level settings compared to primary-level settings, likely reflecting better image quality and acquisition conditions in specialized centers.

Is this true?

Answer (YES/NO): NO